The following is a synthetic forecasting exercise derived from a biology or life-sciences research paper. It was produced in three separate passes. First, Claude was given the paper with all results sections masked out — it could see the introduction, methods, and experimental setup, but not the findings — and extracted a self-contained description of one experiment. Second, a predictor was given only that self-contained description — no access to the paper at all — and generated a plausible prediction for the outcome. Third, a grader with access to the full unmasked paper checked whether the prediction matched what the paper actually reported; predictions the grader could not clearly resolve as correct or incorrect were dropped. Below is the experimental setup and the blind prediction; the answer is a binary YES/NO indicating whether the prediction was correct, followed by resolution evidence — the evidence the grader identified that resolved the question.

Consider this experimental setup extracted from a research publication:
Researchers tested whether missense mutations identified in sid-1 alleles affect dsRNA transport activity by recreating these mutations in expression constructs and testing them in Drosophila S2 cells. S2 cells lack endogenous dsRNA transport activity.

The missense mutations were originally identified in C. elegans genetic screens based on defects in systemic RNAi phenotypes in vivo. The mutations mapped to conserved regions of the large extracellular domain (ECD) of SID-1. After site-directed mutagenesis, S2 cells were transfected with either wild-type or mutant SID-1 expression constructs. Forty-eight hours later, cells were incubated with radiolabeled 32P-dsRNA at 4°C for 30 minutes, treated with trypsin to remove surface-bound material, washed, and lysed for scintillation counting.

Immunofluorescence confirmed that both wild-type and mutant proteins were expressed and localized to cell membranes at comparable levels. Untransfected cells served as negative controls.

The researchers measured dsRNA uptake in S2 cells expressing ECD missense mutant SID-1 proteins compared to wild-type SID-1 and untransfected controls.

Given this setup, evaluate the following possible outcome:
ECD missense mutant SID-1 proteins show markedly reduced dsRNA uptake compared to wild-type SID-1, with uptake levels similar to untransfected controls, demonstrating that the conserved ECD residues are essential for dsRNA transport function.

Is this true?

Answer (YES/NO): NO